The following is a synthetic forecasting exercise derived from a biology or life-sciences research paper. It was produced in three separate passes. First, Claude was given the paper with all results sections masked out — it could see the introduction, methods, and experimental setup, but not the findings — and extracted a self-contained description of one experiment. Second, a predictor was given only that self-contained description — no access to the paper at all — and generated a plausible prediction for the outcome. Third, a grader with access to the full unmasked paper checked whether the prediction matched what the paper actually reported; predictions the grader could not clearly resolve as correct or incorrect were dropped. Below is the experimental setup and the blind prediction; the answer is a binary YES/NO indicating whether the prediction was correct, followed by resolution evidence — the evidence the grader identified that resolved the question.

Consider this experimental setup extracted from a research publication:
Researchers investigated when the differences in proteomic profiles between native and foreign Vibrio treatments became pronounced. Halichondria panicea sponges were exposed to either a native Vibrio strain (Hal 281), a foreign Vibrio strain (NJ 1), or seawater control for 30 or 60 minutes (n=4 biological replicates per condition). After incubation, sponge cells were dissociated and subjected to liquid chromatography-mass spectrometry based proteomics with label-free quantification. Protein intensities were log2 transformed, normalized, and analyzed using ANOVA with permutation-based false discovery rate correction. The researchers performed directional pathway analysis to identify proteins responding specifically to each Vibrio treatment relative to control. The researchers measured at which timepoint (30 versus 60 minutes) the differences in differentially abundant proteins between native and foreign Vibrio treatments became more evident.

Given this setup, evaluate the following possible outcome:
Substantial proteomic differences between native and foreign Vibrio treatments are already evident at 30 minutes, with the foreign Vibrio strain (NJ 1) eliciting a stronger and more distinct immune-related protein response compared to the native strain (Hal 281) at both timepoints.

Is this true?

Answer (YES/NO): NO